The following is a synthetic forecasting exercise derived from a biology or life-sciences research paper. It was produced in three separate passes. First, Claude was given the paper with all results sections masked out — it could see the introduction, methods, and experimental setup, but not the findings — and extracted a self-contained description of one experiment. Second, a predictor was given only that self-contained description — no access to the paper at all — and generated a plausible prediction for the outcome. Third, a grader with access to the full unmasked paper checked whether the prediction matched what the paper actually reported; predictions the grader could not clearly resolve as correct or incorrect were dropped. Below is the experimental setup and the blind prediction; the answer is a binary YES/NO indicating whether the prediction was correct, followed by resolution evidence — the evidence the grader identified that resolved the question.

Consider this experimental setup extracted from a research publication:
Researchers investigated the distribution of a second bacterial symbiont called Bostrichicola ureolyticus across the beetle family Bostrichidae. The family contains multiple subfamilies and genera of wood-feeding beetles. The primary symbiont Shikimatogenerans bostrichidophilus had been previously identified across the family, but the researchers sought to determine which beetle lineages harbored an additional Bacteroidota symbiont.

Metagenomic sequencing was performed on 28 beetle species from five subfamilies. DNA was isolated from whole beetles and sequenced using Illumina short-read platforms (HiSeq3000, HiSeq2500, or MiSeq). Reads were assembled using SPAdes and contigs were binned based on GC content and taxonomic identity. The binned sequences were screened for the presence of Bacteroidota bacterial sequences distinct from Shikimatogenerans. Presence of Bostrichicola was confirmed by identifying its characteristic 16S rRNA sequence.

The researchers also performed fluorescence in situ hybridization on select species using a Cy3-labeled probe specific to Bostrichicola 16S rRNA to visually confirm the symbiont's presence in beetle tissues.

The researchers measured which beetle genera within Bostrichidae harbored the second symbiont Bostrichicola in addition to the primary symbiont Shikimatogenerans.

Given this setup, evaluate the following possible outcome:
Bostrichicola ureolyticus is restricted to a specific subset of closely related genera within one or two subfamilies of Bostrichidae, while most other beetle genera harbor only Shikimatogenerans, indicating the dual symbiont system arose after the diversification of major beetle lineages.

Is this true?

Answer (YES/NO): YES